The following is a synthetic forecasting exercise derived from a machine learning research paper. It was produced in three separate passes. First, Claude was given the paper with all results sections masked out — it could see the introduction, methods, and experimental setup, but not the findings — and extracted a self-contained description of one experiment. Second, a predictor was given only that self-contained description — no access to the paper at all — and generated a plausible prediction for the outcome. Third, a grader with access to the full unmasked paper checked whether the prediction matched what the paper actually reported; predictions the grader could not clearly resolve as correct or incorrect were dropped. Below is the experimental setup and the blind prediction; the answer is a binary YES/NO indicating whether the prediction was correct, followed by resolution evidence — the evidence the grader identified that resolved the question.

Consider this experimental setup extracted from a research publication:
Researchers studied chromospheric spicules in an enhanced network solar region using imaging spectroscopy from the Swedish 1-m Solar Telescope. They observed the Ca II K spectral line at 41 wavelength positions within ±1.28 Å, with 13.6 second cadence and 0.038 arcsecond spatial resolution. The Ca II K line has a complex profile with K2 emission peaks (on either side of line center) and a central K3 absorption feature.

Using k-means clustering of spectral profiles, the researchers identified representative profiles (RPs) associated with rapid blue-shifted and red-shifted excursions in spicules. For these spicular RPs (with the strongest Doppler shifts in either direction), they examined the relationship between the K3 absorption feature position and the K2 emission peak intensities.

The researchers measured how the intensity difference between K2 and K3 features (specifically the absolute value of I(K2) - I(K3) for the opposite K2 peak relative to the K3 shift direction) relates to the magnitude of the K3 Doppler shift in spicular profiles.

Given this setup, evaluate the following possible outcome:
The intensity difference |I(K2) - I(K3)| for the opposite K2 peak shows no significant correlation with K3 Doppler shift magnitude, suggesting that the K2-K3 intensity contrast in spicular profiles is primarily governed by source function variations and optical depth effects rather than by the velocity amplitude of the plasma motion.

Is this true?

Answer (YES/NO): NO